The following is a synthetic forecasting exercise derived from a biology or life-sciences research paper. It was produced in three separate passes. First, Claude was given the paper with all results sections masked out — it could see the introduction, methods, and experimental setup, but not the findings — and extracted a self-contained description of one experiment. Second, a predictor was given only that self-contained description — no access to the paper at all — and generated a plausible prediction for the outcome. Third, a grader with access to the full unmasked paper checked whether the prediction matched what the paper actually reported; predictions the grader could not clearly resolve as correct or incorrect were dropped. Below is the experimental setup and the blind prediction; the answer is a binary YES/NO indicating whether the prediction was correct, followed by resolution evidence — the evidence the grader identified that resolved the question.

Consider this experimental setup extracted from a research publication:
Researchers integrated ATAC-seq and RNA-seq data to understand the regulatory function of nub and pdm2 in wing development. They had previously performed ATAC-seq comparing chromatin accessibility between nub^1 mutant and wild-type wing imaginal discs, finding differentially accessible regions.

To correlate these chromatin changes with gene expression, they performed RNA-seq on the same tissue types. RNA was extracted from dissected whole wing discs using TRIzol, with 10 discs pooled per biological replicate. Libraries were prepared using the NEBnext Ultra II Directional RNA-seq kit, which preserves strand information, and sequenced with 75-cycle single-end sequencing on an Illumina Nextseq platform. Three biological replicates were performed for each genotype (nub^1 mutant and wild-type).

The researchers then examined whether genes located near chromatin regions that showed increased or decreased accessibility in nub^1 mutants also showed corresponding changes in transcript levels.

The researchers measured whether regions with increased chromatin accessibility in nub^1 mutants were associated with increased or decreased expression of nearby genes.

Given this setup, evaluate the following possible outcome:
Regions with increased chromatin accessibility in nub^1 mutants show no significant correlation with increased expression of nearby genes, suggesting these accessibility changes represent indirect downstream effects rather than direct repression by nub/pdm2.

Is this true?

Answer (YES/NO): NO